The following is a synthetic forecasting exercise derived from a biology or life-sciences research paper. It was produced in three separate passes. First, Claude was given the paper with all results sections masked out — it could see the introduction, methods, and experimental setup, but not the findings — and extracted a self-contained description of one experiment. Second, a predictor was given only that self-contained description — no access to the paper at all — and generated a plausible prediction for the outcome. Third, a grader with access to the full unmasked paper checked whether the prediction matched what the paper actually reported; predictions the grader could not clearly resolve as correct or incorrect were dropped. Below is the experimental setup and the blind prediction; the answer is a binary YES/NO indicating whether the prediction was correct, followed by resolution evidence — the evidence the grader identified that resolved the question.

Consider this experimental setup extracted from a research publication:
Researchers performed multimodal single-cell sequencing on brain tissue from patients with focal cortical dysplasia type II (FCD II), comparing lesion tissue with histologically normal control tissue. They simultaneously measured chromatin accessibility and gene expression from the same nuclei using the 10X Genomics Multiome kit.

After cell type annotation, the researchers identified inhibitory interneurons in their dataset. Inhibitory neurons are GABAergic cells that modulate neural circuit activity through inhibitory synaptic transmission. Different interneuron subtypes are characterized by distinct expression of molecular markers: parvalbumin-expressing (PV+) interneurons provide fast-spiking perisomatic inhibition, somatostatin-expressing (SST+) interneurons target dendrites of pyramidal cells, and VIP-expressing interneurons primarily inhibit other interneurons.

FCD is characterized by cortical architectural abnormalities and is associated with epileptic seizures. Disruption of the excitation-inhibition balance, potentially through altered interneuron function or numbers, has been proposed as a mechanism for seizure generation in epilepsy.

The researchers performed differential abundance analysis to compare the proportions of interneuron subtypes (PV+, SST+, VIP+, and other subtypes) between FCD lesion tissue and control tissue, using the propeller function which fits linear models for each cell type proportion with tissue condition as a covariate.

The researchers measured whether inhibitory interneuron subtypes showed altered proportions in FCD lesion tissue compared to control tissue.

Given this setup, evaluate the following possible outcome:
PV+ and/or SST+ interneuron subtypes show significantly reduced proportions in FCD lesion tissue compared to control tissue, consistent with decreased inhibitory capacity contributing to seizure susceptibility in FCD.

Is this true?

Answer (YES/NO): NO